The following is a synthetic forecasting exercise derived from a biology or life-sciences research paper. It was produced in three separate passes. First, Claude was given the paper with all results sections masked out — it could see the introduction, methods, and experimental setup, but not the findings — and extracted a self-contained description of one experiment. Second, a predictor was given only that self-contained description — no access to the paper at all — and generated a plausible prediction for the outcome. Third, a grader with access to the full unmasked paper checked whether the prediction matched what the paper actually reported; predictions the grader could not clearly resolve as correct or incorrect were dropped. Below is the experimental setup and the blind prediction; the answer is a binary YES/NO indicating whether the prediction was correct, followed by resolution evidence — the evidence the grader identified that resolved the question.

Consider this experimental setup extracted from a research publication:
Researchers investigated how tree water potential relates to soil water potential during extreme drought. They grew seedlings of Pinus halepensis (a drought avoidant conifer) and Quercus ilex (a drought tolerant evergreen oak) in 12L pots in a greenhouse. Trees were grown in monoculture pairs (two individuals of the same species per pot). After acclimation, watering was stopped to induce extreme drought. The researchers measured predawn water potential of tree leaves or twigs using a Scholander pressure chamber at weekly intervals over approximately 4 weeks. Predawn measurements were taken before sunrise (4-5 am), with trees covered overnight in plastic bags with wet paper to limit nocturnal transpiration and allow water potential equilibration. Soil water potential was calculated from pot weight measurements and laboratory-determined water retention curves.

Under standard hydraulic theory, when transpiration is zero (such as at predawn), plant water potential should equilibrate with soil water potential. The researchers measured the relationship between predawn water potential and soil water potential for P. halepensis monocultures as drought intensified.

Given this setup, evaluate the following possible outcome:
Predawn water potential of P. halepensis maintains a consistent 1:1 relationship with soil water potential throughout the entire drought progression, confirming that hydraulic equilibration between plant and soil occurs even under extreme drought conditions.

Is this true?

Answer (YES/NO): NO